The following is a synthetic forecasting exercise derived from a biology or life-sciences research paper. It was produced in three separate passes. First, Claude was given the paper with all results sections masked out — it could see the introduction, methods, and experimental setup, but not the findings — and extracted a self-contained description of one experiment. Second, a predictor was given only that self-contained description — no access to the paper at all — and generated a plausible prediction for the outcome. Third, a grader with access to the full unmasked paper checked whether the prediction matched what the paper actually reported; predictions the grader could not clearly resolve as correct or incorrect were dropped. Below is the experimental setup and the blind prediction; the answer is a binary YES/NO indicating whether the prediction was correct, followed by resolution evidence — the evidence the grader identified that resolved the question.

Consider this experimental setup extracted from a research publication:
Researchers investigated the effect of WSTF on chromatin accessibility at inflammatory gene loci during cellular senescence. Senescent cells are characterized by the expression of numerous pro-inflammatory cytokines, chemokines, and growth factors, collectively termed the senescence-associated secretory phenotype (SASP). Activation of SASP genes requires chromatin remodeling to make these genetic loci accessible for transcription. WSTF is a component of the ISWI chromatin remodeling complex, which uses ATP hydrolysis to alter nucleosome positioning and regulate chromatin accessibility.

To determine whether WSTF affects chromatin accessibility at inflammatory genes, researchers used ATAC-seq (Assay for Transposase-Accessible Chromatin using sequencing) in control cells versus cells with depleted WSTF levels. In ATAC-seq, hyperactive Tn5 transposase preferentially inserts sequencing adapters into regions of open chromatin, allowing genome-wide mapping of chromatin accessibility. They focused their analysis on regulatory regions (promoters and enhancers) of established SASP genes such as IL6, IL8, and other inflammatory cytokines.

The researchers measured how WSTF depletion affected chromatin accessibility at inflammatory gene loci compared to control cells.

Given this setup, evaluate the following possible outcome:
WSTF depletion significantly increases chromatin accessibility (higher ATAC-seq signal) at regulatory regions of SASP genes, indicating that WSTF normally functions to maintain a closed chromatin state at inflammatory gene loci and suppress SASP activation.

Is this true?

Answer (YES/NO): YES